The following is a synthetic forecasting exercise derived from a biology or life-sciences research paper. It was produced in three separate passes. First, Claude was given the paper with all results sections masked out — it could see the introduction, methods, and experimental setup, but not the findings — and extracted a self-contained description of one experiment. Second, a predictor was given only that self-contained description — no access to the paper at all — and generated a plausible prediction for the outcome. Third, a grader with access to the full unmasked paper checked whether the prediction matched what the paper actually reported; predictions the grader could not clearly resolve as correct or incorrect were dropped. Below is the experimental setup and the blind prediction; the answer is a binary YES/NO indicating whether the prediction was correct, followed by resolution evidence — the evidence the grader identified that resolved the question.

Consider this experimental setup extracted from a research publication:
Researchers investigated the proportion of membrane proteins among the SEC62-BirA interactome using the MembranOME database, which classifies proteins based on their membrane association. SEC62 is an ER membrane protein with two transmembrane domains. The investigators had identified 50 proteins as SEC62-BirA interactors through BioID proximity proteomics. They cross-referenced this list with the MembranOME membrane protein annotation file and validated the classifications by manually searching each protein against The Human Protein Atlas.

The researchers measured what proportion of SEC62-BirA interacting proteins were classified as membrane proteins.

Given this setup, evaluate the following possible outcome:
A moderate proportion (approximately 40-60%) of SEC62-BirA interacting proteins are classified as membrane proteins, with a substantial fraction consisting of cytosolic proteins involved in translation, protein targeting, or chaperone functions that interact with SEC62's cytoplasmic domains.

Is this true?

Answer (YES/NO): YES